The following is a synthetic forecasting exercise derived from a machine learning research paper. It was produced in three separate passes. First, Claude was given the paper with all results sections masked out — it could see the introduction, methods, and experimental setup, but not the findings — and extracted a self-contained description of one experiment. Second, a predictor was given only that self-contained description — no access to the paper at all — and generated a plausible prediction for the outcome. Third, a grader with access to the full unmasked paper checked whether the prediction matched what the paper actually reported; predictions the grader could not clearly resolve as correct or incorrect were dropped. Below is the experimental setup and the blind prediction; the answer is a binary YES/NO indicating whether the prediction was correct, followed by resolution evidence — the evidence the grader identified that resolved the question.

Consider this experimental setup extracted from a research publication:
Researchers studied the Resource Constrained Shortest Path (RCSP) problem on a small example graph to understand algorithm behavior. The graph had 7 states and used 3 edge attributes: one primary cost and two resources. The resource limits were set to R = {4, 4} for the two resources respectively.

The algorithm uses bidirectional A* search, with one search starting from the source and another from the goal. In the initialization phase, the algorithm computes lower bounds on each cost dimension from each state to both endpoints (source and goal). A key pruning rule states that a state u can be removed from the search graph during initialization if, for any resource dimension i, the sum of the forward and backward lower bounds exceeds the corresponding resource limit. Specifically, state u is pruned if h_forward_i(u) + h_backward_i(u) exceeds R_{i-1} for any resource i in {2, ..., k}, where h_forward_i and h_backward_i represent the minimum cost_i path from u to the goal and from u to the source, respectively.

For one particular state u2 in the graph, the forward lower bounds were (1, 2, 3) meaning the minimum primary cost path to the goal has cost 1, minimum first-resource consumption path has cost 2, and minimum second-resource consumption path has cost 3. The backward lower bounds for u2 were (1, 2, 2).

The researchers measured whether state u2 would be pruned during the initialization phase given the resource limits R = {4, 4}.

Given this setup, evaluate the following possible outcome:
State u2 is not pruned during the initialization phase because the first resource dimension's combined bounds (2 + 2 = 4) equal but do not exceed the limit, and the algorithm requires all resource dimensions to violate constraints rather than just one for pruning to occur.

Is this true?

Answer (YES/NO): NO